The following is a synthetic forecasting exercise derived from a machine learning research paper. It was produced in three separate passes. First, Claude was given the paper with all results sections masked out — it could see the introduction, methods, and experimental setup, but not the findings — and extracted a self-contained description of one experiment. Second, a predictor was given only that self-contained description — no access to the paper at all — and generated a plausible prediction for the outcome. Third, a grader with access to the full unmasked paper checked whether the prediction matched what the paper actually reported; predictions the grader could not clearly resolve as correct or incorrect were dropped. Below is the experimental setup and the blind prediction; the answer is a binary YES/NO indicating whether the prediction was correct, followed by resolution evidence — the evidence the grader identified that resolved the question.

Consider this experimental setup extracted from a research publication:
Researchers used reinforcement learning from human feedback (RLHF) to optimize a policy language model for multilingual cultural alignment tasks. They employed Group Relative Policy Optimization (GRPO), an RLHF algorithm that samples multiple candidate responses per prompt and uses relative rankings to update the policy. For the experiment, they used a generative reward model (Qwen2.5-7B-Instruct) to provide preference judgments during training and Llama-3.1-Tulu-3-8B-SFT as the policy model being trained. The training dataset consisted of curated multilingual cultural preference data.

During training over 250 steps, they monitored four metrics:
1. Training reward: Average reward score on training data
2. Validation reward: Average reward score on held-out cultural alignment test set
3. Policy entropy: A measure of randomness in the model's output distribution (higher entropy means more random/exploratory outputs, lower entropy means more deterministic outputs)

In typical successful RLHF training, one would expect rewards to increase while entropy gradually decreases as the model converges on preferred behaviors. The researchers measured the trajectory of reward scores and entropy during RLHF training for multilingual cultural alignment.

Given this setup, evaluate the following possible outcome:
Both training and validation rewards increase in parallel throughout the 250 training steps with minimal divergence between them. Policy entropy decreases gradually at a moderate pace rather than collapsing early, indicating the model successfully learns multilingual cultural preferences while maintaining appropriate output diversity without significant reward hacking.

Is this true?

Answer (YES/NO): NO